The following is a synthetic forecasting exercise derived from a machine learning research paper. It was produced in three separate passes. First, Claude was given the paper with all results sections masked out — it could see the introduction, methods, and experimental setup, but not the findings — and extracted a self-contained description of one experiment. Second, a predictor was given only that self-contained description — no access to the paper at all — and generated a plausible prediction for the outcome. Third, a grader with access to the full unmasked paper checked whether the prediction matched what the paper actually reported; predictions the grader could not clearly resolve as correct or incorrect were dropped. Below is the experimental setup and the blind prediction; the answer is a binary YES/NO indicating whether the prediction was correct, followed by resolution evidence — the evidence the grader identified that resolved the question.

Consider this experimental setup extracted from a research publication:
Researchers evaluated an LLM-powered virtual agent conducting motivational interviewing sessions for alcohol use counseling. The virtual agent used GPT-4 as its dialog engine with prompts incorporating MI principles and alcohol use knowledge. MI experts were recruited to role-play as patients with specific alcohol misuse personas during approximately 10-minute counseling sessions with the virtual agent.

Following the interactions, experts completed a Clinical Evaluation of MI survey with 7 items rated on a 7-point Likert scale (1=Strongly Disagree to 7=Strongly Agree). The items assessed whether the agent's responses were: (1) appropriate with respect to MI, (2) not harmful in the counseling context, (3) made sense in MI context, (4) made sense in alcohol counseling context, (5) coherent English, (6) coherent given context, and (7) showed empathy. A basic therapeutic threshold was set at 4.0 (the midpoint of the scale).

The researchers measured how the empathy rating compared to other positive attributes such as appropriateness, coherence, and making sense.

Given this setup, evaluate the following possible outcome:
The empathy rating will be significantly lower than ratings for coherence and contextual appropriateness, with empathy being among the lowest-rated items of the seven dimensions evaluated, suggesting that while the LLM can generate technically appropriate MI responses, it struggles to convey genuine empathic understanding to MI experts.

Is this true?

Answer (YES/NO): NO